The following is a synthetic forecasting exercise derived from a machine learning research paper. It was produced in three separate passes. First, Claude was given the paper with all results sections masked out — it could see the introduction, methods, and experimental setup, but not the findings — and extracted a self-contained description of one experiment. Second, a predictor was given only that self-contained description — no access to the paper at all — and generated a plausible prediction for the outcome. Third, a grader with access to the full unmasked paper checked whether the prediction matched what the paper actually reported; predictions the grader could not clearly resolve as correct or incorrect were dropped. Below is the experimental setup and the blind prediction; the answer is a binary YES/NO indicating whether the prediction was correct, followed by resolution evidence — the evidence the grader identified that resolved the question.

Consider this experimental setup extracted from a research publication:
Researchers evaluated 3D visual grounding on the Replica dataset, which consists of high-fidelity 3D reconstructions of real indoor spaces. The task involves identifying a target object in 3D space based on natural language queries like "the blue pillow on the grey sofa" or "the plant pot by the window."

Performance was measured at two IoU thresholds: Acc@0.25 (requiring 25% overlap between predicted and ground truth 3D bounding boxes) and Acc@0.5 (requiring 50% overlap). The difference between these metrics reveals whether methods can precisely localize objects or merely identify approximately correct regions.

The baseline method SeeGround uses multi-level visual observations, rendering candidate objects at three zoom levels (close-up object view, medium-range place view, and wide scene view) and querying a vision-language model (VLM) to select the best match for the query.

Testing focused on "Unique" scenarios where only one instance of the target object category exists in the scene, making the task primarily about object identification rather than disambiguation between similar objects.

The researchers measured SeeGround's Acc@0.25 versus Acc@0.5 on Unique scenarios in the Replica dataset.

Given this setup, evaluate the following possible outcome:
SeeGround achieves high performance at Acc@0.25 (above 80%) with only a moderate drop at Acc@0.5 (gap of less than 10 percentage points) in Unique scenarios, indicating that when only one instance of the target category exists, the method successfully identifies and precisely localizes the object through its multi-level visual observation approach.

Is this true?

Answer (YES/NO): NO